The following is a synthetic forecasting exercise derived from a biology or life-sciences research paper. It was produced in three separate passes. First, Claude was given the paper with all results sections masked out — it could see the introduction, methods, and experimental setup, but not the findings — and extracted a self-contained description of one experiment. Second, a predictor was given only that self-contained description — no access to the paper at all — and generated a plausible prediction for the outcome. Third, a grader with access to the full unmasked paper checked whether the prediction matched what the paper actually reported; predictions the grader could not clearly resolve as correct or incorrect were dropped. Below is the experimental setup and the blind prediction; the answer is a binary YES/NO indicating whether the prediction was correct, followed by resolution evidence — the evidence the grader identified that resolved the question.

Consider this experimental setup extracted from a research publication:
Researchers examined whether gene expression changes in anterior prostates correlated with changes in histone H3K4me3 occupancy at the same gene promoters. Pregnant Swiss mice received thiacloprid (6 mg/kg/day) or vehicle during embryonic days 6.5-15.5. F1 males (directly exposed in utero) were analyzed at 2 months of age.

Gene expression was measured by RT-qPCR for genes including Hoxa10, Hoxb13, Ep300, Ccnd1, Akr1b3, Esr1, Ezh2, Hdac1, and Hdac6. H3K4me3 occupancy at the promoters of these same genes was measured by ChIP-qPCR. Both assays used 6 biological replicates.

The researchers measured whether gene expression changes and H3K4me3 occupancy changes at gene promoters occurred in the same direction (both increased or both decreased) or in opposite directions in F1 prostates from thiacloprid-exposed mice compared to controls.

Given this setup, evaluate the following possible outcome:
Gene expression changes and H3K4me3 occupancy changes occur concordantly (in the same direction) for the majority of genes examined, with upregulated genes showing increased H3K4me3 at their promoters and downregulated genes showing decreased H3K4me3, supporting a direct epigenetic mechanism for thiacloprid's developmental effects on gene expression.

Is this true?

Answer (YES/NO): YES